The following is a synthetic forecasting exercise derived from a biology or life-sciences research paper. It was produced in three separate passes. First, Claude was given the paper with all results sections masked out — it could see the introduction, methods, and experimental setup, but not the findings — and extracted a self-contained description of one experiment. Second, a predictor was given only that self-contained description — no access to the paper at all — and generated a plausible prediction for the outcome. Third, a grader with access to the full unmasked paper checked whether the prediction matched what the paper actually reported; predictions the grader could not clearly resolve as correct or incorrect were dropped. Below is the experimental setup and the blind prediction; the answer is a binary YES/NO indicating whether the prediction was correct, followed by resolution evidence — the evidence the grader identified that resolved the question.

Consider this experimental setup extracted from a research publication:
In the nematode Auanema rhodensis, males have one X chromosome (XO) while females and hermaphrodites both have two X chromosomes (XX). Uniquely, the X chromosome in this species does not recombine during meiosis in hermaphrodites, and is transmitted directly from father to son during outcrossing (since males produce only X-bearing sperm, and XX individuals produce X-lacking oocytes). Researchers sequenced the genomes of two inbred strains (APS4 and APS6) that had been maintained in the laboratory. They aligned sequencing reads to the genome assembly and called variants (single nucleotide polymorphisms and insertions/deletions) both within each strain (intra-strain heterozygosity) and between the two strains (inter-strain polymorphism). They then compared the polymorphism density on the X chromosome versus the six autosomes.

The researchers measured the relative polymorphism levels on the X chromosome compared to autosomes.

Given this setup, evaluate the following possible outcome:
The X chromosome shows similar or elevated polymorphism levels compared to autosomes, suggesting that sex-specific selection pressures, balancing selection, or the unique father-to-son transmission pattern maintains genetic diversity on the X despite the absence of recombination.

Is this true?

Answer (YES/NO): YES